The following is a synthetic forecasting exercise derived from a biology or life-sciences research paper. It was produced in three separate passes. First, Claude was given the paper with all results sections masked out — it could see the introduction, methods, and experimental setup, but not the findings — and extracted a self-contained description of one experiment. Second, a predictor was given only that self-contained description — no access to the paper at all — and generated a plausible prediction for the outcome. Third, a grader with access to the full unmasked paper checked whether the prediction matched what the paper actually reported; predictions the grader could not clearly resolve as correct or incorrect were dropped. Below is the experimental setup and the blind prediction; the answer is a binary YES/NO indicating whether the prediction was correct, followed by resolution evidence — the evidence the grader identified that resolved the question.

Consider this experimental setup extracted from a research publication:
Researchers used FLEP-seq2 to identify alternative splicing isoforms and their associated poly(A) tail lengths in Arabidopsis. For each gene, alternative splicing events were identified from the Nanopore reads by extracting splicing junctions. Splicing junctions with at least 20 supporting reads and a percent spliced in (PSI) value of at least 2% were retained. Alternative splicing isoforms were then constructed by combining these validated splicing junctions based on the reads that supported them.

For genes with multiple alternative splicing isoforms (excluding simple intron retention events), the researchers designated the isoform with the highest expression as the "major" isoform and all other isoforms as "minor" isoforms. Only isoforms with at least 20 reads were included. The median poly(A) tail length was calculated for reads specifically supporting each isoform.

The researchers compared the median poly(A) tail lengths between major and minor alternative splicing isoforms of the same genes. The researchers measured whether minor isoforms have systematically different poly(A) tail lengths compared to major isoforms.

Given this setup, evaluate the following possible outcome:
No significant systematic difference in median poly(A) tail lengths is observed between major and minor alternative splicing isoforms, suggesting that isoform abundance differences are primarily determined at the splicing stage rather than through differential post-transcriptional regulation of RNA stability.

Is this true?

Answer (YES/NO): NO